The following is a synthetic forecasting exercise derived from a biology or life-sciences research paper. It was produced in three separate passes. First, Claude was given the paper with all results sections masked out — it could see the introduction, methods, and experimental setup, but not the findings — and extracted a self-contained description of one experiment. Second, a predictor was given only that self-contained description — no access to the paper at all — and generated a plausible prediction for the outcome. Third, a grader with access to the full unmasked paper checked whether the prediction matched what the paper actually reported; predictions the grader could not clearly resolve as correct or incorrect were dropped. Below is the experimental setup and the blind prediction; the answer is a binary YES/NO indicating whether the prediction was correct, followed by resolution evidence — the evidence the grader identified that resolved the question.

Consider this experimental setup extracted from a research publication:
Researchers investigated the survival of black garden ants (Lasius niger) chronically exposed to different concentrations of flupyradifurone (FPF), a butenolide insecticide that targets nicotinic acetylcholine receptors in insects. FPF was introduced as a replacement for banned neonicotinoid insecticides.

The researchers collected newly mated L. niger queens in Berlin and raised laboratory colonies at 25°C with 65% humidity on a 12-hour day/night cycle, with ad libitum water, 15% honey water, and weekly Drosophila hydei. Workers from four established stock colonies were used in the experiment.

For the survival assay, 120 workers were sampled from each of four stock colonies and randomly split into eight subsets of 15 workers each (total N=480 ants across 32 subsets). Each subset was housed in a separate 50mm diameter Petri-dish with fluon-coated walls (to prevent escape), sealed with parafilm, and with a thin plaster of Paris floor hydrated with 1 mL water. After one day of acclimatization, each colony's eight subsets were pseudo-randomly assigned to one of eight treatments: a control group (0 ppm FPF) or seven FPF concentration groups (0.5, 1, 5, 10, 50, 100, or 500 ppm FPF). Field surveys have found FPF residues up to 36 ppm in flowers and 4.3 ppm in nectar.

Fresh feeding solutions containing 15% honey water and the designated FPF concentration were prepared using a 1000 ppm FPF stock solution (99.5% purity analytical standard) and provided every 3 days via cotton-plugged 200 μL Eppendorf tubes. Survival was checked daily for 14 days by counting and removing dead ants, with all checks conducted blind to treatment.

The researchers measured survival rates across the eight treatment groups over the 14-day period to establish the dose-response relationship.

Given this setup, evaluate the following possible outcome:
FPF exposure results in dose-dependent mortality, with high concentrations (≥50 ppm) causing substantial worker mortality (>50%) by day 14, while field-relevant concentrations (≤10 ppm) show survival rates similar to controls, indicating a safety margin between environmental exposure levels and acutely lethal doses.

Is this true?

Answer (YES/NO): NO